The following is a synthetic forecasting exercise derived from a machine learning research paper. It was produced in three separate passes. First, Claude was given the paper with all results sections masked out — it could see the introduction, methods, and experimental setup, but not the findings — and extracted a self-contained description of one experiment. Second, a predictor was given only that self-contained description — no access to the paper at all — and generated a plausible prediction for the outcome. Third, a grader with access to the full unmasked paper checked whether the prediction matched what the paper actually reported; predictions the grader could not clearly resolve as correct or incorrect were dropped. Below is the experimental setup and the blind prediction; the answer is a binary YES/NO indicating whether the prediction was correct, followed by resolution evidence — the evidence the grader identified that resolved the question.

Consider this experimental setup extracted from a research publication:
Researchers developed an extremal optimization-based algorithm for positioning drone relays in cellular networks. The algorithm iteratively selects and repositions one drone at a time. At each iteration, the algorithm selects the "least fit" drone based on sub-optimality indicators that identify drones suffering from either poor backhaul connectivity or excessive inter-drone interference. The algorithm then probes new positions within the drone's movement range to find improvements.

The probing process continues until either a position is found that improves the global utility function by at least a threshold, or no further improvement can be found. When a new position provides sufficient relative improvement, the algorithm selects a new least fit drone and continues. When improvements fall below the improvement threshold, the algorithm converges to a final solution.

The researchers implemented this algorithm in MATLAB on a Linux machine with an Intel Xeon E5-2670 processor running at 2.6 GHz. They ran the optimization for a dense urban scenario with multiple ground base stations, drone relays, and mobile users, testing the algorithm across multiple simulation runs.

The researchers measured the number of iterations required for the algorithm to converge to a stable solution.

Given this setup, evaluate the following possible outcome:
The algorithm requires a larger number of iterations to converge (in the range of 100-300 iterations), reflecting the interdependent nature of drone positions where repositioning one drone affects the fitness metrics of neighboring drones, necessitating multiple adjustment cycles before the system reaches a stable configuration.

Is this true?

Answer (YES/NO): NO